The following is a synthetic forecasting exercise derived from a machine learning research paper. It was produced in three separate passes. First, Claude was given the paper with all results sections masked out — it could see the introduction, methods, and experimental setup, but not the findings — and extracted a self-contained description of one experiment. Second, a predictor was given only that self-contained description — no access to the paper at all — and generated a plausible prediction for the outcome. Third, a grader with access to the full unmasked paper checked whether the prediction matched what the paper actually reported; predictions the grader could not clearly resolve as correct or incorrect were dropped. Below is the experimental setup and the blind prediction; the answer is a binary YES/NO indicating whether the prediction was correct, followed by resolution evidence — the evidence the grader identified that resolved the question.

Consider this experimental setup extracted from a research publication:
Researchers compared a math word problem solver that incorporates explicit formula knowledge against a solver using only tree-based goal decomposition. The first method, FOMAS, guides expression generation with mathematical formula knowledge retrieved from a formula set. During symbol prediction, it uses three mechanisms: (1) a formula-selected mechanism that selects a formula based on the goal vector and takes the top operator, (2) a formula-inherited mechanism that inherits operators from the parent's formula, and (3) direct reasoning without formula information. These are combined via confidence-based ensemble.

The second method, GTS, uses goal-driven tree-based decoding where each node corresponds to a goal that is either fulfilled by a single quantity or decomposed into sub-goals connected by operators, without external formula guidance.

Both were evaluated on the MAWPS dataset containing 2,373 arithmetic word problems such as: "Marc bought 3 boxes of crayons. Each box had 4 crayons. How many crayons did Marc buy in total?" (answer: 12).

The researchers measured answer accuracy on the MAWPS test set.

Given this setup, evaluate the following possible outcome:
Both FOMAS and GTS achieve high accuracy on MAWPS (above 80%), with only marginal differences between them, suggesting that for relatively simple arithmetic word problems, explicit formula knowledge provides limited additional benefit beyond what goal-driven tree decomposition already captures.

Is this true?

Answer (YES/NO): NO